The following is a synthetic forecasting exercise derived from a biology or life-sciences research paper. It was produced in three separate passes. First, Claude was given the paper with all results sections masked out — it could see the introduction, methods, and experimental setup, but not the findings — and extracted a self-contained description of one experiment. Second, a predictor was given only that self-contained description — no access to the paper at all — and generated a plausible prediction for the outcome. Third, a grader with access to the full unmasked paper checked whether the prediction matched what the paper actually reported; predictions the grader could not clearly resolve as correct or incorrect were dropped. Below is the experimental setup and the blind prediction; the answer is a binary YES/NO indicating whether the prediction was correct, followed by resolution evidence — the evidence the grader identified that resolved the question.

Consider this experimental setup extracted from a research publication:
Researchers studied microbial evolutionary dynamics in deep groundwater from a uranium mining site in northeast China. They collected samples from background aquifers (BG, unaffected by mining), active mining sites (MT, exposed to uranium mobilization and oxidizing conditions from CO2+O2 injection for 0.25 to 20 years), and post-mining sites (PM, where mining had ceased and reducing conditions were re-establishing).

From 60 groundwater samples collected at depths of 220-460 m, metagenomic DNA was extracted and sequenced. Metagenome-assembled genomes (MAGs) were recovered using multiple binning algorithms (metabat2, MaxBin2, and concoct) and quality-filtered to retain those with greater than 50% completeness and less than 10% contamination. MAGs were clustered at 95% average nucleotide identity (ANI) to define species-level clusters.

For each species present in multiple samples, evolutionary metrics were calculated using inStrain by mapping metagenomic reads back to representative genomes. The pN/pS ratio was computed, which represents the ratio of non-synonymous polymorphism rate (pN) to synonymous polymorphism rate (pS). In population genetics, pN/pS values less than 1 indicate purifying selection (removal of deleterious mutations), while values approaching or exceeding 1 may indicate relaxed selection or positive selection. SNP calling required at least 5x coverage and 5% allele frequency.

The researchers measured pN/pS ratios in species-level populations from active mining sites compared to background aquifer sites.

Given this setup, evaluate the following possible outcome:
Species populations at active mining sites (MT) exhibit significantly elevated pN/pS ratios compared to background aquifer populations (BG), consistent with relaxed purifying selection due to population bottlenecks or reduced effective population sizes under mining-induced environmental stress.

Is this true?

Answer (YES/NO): NO